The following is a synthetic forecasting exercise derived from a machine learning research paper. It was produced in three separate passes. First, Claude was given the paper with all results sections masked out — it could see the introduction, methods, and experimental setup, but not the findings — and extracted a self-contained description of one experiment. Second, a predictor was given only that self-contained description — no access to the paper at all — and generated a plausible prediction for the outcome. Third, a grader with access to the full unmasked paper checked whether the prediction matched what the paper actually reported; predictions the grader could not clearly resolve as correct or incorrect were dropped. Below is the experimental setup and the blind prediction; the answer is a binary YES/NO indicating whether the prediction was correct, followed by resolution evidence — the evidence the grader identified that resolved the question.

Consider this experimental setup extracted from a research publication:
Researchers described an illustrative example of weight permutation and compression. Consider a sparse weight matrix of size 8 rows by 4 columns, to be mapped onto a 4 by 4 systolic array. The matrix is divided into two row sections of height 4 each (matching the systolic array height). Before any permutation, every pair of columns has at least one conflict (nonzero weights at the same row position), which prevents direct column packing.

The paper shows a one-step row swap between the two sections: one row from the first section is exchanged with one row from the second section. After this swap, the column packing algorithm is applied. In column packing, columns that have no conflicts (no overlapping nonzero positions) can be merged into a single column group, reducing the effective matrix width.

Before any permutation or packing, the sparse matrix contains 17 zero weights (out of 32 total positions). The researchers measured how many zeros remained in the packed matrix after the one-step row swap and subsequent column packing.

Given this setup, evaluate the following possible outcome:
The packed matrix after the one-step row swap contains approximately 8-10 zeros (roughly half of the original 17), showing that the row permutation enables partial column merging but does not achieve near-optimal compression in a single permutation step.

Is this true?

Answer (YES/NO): NO